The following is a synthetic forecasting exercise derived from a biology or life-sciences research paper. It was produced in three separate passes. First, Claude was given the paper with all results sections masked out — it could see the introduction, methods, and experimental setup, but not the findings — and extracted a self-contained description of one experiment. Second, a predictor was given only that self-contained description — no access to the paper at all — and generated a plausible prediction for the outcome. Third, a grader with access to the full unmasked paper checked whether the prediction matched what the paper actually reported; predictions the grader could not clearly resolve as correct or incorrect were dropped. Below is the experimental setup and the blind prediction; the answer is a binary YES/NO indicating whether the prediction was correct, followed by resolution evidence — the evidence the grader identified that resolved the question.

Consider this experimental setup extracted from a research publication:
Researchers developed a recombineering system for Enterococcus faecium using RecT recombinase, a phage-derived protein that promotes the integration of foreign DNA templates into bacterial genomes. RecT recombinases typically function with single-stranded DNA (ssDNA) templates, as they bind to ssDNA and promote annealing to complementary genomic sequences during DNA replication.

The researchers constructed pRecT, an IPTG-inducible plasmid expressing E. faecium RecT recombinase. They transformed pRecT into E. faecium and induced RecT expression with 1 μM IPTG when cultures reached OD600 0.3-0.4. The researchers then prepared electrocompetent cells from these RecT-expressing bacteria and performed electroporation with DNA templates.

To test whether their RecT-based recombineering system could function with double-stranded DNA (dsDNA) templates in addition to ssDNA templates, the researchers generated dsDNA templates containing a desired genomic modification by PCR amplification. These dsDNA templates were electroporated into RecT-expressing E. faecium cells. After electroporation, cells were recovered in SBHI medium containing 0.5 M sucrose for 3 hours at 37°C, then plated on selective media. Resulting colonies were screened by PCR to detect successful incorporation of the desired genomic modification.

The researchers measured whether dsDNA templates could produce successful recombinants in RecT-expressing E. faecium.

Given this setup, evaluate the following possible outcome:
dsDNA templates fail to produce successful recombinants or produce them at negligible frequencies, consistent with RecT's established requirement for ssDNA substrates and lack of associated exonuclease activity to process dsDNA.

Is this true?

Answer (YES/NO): NO